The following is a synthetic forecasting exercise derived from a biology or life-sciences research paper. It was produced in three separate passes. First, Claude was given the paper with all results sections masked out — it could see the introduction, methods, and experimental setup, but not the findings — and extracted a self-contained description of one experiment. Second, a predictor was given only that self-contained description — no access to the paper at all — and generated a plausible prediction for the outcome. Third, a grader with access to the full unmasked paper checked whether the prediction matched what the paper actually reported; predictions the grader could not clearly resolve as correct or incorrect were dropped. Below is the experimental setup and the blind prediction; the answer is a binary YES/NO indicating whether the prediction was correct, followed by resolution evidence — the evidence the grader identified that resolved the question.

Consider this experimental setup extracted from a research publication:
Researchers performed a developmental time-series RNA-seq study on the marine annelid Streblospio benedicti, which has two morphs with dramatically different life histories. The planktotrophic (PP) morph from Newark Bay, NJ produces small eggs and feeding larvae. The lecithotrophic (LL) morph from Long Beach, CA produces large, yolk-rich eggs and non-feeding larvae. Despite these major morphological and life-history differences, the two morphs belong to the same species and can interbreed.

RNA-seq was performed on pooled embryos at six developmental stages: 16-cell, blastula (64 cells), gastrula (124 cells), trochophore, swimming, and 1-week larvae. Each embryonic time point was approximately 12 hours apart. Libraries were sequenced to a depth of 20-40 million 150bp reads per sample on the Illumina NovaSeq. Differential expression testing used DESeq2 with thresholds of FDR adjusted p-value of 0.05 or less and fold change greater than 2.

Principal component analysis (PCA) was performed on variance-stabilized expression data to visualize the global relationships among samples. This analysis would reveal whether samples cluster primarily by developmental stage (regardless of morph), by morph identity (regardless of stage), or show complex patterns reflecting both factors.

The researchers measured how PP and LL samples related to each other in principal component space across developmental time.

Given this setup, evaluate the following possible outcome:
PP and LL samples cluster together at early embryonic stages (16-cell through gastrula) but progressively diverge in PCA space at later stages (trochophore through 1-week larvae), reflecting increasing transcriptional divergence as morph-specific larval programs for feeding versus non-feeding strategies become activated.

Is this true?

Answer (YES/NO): NO